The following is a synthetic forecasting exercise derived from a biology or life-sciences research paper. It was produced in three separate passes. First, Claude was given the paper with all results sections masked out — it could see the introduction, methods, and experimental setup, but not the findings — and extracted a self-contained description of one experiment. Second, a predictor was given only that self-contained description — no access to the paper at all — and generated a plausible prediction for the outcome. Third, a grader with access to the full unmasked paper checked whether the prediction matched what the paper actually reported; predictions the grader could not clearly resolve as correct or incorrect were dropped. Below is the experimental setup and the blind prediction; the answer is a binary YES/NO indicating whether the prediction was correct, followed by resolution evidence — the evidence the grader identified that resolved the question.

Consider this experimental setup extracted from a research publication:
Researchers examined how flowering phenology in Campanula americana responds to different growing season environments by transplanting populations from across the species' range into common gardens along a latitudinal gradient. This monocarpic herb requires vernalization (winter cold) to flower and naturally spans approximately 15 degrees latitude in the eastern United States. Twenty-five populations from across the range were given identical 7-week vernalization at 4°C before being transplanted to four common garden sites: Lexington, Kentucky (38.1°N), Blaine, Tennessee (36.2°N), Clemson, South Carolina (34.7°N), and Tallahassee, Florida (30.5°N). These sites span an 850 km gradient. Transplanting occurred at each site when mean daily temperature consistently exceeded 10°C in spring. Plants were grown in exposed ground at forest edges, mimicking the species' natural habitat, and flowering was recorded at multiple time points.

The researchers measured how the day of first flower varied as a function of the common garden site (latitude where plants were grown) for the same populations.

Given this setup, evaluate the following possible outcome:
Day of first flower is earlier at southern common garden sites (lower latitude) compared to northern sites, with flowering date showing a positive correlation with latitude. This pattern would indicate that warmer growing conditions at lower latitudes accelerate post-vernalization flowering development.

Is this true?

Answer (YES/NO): NO